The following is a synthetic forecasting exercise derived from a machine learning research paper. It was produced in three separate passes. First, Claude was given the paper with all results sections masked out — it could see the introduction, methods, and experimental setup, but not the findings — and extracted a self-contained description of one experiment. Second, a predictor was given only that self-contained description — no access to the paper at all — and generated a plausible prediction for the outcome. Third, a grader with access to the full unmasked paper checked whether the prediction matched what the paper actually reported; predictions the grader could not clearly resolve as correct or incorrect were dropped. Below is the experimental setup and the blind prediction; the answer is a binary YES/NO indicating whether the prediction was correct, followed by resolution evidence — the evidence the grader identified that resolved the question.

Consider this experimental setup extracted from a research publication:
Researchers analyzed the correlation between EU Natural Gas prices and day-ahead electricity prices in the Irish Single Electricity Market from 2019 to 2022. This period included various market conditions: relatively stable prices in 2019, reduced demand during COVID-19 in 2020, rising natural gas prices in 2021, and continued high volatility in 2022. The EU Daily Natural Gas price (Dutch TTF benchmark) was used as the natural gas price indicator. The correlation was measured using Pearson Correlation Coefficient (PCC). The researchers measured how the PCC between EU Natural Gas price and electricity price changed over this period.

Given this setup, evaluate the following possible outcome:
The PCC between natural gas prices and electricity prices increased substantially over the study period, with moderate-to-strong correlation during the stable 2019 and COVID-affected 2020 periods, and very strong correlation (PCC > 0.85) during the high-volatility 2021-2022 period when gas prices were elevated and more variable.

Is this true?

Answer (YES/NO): NO